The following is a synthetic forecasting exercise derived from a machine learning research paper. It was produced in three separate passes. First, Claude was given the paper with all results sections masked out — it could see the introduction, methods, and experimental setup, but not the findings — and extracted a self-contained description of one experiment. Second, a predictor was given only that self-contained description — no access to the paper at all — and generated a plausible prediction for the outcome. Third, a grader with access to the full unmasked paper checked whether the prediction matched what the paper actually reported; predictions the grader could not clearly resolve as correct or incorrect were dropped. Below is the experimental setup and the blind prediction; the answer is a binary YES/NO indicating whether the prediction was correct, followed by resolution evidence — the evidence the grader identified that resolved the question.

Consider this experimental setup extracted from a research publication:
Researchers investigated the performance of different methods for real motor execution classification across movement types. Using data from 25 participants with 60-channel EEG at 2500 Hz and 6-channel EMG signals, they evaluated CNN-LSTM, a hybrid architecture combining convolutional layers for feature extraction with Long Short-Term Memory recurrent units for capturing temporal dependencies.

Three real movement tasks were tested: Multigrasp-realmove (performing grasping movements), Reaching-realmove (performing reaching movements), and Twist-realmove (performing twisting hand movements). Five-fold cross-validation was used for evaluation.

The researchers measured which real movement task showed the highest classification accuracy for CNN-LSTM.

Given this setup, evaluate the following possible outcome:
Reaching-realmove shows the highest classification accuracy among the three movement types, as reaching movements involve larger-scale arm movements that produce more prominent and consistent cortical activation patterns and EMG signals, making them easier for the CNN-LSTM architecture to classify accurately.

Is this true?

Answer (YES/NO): NO